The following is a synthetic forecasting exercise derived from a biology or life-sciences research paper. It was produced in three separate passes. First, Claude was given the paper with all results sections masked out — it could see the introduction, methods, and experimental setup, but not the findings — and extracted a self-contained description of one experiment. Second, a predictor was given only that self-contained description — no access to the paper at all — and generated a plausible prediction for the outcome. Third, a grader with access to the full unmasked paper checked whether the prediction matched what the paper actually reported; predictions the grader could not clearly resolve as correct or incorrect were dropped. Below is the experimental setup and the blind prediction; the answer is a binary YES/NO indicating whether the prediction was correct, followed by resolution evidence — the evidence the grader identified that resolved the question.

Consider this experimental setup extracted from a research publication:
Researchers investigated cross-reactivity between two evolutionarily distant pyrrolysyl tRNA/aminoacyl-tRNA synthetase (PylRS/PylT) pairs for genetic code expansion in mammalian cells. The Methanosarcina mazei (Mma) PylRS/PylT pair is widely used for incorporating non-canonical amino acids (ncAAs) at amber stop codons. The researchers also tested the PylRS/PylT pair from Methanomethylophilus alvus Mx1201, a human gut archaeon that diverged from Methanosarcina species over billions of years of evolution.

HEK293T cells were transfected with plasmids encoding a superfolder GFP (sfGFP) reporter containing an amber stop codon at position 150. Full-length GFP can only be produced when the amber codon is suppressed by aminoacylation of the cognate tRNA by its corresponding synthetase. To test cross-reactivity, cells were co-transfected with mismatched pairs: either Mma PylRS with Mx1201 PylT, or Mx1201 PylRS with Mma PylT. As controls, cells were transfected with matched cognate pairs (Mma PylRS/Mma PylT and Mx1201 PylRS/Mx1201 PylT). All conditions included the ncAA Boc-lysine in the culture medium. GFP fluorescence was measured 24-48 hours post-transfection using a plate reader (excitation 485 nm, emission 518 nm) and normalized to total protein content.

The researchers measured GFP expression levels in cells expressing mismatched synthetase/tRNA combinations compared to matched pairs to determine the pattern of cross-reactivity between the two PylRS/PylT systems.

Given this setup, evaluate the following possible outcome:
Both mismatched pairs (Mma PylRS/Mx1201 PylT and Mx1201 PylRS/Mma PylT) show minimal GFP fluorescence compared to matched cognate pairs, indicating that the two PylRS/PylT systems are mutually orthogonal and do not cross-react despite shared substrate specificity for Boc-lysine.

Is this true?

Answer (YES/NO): NO